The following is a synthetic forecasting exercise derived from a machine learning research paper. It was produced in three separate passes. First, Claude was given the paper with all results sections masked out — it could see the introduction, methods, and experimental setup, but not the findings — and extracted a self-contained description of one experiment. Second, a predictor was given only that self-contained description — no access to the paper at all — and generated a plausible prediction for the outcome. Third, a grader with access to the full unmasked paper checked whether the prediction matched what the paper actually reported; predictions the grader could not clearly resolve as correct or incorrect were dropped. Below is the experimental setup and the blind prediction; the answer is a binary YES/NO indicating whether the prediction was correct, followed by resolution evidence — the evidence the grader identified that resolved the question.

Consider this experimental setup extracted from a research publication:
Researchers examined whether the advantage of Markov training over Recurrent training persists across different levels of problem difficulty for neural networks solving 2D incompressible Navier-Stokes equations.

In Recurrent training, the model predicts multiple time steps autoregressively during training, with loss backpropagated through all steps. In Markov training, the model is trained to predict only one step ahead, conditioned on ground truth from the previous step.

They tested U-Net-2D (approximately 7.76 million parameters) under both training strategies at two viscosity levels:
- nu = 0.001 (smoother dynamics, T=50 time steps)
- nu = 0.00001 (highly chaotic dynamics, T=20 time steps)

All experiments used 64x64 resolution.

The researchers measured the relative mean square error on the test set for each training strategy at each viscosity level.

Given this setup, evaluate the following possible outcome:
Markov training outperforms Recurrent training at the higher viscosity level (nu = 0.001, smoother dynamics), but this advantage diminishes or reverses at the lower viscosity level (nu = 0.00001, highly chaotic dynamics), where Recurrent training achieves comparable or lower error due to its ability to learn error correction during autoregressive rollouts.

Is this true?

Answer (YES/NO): NO